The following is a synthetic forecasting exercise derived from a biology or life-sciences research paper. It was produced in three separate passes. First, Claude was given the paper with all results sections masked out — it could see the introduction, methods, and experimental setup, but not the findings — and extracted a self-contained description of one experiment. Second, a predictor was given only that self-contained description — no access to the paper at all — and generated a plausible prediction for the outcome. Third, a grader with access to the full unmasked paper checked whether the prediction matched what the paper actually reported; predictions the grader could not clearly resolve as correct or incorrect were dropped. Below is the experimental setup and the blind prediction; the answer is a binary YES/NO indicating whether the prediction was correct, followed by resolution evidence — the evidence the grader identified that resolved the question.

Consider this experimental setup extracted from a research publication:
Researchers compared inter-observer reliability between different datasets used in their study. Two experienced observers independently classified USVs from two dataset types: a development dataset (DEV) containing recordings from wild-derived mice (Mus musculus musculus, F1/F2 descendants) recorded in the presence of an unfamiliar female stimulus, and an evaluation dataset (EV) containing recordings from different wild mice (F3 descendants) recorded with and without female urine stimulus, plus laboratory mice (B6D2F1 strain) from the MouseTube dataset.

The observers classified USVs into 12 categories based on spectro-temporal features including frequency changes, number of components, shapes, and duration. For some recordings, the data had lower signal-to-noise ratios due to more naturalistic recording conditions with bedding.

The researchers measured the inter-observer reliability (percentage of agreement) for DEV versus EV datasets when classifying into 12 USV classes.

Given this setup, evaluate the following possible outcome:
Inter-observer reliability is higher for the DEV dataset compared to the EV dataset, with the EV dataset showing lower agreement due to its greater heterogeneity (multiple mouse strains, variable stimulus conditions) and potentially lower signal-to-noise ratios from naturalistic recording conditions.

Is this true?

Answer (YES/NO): NO